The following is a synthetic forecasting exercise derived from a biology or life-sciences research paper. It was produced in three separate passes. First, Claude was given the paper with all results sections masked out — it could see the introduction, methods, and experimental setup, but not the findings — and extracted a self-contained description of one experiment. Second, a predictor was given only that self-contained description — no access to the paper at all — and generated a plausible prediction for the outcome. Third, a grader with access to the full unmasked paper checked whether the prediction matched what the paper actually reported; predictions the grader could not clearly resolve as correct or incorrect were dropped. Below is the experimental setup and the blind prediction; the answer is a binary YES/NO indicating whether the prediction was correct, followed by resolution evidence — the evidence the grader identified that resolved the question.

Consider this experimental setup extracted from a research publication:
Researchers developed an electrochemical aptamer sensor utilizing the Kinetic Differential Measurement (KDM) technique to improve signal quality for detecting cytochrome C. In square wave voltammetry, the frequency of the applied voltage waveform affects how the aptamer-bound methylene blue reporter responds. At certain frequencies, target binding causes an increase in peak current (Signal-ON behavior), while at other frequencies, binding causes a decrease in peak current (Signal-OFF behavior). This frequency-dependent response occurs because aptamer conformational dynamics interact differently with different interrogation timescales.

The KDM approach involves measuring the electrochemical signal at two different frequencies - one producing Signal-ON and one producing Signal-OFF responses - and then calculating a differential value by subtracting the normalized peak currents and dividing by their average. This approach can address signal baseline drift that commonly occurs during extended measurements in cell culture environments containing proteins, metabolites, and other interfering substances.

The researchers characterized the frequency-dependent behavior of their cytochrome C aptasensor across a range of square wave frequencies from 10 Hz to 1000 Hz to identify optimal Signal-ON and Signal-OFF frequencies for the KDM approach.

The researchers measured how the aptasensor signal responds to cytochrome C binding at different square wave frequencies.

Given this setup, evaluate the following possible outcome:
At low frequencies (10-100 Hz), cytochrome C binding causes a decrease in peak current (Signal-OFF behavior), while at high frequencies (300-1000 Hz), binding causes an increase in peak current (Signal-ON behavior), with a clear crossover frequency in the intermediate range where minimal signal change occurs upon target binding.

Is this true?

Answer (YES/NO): NO